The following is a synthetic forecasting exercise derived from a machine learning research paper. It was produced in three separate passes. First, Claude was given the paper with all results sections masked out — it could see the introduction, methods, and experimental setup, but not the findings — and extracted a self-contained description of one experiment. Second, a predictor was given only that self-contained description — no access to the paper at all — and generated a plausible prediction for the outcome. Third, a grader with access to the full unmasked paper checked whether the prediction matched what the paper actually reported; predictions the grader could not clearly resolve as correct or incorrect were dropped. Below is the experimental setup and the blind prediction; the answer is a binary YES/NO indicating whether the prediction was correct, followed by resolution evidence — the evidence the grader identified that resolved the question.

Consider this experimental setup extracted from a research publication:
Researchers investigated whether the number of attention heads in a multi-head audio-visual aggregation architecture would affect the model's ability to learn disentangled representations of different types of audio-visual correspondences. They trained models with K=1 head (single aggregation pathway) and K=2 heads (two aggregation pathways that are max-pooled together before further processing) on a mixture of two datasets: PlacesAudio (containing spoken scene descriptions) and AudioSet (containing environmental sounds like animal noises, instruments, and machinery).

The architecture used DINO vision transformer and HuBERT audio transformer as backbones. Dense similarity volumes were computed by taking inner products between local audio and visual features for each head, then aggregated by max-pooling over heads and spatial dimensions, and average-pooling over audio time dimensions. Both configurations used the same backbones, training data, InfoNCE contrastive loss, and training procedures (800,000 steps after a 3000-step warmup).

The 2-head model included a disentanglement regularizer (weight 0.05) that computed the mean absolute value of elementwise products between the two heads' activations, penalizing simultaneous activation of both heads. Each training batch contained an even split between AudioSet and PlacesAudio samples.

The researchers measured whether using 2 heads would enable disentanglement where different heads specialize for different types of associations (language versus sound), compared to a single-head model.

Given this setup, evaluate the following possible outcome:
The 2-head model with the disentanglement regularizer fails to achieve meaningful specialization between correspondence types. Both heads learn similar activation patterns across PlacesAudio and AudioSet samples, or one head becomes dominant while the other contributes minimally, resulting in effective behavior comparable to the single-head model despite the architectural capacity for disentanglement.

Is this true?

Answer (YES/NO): NO